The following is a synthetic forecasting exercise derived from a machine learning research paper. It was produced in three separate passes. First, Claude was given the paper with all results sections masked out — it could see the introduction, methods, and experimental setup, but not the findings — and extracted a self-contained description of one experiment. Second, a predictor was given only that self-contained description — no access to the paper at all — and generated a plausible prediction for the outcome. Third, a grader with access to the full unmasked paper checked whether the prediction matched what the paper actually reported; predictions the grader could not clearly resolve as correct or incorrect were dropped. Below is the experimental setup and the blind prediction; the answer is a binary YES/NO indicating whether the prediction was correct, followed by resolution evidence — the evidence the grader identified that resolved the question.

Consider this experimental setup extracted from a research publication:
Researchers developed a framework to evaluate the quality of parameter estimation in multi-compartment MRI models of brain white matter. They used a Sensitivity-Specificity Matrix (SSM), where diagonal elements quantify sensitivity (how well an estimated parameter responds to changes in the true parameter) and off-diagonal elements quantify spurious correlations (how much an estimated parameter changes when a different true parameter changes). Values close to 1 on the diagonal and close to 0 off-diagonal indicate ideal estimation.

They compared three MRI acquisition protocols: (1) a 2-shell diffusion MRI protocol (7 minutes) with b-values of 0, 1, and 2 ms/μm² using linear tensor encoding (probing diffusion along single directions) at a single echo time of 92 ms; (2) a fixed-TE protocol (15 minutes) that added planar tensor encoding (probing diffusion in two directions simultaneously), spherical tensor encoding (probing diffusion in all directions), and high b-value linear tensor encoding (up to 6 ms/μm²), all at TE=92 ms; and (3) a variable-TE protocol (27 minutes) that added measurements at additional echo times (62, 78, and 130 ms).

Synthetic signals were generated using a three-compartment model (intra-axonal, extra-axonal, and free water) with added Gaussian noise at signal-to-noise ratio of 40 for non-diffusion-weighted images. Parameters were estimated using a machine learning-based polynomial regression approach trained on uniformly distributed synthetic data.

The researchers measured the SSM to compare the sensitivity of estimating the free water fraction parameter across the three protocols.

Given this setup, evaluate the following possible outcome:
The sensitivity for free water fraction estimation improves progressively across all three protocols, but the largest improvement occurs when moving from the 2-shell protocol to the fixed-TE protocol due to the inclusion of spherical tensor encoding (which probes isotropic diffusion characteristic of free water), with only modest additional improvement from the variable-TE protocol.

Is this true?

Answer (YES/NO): NO